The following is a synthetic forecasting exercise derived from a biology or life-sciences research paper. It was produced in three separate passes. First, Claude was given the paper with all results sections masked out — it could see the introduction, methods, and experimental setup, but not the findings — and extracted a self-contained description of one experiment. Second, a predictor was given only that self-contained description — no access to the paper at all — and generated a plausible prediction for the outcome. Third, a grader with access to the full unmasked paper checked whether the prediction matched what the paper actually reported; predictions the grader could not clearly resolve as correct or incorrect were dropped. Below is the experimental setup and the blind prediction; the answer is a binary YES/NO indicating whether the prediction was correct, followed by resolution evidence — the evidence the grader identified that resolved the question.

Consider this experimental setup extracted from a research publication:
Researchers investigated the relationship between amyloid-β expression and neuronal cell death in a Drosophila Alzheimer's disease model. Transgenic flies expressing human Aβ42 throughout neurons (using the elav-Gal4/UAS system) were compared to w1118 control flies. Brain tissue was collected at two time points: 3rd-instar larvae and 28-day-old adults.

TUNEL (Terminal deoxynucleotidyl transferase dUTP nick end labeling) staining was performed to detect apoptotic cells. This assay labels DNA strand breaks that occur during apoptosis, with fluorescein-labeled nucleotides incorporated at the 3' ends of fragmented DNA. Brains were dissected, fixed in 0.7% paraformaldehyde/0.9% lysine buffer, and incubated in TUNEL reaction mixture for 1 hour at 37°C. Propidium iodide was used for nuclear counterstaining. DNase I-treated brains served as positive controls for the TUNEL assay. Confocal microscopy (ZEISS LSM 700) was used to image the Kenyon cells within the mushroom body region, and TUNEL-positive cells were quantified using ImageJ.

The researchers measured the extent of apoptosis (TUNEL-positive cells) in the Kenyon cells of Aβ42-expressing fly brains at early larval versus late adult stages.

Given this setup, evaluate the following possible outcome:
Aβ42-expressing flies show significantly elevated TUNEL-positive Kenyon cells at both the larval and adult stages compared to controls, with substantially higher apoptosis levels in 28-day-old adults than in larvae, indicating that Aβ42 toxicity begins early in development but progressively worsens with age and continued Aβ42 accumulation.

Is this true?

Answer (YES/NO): NO